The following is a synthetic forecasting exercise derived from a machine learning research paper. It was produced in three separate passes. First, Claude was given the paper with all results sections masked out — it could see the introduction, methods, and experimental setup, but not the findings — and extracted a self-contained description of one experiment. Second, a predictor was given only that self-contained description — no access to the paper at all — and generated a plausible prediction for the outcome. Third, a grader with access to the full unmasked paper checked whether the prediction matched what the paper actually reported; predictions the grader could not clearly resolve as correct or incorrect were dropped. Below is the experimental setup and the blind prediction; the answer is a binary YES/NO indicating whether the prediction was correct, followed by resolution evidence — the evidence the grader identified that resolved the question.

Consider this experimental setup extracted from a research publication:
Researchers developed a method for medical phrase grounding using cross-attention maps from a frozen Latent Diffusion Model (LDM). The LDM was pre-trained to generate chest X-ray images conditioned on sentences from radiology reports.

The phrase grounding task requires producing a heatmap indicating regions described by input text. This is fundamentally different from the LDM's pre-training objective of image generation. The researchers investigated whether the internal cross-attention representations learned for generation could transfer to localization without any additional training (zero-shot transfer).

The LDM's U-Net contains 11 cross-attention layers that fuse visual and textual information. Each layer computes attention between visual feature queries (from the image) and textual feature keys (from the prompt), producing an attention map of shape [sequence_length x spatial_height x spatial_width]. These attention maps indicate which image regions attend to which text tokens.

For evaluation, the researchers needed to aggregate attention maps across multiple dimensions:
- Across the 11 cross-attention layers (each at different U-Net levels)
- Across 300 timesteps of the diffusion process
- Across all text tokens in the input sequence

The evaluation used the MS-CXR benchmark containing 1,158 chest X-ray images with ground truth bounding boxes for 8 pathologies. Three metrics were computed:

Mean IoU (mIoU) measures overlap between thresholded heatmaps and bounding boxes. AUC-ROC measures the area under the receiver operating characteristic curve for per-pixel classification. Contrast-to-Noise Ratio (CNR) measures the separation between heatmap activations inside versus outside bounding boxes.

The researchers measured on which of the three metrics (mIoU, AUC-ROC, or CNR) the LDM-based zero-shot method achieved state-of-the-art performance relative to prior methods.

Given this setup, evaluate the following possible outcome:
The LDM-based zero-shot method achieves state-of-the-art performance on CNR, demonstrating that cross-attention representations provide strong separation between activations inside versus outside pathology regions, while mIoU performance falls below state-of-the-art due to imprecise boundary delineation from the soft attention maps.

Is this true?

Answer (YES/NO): NO